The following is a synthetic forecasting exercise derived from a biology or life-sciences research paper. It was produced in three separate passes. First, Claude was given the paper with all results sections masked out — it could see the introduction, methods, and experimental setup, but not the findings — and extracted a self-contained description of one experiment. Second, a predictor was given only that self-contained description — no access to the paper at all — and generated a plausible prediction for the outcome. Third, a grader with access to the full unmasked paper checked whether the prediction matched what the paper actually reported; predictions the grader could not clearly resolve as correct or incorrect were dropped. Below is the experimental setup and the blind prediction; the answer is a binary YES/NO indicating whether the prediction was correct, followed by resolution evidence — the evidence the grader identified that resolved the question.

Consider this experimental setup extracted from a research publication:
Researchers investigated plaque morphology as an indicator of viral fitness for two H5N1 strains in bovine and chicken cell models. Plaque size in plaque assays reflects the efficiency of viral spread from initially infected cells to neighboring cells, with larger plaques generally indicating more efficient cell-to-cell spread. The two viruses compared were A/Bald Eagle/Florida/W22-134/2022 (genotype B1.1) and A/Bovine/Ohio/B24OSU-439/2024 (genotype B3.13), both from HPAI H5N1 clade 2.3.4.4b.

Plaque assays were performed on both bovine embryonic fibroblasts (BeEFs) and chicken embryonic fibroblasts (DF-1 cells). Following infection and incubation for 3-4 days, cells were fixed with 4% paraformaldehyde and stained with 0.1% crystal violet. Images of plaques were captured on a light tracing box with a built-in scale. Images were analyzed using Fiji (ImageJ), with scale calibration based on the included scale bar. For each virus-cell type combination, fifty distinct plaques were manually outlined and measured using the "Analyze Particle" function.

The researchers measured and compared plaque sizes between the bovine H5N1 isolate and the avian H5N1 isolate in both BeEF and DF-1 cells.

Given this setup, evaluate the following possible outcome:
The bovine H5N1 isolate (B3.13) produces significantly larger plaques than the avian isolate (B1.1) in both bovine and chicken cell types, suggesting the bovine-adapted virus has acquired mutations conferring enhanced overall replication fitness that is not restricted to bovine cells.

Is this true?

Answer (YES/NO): YES